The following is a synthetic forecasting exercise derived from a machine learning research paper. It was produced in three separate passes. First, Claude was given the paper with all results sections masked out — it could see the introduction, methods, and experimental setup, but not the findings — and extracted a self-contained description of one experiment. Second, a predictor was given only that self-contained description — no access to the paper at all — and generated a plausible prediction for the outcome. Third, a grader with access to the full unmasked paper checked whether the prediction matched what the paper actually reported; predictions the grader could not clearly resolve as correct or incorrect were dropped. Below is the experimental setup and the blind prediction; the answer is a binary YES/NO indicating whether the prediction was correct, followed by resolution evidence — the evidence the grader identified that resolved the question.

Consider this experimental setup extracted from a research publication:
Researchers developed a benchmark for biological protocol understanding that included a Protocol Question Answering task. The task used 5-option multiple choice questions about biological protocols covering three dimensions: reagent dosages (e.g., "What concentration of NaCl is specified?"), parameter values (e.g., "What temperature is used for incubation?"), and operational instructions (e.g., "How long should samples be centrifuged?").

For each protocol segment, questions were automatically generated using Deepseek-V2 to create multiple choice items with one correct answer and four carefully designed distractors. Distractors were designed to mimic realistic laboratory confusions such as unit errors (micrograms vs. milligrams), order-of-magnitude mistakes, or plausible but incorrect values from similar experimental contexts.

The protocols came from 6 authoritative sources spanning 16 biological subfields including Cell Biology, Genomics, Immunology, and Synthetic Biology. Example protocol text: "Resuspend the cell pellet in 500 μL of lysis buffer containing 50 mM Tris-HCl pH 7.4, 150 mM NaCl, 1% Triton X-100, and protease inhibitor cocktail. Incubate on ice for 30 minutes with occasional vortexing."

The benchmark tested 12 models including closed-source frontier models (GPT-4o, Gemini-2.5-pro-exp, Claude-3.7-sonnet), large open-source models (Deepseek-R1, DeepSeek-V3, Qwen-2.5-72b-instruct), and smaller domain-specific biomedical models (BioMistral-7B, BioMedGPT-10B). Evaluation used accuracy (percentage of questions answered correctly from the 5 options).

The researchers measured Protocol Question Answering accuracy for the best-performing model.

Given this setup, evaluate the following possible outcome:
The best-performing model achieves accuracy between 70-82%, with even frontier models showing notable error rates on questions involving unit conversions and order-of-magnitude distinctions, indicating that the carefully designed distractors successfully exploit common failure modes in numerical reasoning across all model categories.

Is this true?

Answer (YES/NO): NO